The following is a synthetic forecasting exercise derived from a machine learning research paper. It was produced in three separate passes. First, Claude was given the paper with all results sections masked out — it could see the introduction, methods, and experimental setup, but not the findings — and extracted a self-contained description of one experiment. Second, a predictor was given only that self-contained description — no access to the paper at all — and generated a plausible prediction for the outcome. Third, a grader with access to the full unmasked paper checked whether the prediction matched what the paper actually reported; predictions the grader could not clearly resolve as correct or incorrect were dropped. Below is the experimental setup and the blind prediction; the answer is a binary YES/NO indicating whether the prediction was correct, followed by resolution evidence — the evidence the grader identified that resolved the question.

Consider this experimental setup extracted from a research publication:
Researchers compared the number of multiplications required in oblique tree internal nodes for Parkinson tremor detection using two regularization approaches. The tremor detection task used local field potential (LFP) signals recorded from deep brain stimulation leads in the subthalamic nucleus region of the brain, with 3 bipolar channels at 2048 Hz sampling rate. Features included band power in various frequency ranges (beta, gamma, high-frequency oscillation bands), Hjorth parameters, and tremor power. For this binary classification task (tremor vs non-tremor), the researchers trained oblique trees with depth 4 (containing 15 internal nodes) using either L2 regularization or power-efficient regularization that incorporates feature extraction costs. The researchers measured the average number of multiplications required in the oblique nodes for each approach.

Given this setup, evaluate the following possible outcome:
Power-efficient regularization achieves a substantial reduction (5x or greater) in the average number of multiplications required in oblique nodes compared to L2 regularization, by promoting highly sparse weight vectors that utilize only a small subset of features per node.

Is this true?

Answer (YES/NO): NO